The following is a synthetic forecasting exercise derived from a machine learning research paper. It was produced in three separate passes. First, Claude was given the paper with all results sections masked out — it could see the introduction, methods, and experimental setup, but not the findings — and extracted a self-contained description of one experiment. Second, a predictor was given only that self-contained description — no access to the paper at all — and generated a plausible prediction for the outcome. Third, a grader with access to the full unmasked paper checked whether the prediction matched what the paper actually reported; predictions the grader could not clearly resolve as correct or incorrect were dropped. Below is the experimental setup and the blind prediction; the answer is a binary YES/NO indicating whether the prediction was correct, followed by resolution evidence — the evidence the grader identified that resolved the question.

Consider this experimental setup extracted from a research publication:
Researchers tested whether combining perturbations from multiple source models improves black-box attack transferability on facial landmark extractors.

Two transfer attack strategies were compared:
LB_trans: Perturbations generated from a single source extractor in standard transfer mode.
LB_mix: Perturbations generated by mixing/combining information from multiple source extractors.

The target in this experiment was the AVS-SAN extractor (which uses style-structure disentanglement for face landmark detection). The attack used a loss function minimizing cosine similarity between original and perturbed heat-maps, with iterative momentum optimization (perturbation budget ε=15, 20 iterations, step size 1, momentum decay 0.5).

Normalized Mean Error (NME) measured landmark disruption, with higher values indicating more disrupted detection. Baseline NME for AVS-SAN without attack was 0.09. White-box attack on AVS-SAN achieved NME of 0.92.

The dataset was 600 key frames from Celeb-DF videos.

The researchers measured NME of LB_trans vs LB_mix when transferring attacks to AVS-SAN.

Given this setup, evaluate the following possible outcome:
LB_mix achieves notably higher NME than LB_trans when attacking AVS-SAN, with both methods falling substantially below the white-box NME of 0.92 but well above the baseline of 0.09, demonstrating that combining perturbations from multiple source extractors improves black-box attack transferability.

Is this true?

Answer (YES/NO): NO